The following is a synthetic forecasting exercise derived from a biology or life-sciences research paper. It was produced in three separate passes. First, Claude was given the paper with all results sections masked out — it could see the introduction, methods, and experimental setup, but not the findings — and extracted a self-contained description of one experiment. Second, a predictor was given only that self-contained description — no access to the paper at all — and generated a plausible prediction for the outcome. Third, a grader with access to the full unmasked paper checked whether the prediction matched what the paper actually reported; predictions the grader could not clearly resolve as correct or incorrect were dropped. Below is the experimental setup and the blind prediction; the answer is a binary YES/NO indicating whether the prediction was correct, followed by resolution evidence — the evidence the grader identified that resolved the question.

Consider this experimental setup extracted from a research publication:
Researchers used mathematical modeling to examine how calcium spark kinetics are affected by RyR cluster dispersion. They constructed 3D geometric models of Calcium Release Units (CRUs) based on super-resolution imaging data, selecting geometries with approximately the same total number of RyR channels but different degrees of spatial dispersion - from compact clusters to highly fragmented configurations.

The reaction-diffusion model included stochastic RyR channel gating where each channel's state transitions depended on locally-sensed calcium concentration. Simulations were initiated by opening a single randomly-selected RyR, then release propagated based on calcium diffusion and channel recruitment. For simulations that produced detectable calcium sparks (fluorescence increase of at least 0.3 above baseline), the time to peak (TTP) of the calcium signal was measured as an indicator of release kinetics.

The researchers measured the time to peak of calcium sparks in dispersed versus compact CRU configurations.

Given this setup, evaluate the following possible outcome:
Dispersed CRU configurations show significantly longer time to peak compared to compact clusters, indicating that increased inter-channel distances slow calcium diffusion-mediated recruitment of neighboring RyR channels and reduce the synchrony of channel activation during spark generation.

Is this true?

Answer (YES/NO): YES